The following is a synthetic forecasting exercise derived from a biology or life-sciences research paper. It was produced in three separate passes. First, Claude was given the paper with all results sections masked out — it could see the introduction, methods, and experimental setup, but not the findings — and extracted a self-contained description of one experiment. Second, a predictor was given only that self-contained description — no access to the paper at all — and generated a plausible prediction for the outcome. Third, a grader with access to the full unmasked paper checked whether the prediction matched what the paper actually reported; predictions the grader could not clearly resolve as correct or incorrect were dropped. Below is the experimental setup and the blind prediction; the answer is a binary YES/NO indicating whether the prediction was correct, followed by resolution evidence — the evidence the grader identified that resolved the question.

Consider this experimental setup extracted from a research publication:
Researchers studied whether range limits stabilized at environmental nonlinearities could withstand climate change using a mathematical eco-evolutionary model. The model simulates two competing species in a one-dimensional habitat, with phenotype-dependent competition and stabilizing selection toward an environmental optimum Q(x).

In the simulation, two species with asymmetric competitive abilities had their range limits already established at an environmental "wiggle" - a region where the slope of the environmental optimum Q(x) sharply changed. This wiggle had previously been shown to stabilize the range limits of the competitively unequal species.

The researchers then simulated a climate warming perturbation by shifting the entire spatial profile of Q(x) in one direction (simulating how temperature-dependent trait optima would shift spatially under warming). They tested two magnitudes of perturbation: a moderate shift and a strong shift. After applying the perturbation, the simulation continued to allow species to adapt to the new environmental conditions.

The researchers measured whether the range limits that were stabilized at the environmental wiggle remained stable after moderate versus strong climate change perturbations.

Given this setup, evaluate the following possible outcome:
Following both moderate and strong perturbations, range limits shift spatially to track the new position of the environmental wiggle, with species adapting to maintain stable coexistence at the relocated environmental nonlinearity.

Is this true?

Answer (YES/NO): NO